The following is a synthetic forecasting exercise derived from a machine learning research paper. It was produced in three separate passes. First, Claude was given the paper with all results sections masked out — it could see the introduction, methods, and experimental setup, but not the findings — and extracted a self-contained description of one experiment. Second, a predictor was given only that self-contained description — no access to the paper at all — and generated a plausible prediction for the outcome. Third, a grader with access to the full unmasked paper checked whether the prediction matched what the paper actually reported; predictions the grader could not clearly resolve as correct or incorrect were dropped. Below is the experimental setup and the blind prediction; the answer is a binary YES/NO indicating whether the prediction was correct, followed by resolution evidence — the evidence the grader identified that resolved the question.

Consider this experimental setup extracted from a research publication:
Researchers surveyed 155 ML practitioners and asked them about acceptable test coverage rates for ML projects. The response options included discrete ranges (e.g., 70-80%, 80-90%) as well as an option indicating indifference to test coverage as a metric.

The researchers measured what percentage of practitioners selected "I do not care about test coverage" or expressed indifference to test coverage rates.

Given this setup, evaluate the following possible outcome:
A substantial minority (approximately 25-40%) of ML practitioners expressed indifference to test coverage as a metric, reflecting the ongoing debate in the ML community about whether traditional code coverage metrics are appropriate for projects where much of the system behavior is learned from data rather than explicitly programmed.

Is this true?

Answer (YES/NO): NO